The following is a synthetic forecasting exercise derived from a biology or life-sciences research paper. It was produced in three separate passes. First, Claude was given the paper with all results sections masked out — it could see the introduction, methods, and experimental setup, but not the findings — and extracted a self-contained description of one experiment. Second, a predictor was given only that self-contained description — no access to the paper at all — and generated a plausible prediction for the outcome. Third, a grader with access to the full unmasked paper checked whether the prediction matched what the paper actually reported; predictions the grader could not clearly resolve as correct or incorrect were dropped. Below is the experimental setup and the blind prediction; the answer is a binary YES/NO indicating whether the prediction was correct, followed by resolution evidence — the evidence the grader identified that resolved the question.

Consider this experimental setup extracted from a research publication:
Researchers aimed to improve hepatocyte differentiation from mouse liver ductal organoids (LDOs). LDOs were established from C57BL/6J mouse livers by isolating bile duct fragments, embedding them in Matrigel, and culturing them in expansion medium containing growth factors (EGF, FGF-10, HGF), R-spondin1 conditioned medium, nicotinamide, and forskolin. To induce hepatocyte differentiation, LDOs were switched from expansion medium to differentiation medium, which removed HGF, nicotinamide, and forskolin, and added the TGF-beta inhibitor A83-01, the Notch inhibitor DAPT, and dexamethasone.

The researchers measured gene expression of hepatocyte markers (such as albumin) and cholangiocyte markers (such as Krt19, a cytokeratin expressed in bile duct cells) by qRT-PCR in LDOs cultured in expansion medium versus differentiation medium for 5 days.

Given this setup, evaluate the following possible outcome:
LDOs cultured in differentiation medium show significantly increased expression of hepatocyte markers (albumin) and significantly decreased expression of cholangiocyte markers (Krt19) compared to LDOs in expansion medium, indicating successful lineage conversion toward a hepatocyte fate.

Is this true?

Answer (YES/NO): NO